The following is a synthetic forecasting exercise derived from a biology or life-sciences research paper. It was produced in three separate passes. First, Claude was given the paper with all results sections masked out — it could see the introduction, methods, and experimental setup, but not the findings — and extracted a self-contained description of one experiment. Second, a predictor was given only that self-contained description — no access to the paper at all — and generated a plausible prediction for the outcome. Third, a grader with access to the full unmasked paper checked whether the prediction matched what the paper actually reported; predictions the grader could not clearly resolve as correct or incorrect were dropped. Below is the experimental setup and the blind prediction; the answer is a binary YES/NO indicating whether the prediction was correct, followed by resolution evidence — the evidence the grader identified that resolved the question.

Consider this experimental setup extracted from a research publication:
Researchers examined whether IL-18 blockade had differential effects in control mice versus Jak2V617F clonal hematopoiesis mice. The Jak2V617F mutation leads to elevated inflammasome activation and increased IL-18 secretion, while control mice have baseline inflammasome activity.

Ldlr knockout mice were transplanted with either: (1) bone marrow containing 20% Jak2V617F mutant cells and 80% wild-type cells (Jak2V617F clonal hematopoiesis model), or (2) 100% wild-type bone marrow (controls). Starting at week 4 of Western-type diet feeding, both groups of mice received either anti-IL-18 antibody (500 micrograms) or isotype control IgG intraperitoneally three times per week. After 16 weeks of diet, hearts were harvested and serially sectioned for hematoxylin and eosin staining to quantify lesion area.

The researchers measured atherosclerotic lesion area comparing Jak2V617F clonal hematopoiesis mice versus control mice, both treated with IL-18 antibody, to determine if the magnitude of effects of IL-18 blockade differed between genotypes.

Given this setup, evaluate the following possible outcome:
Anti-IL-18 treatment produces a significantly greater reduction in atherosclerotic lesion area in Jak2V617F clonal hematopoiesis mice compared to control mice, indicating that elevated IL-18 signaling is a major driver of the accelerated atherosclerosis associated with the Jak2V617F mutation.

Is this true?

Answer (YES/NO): NO